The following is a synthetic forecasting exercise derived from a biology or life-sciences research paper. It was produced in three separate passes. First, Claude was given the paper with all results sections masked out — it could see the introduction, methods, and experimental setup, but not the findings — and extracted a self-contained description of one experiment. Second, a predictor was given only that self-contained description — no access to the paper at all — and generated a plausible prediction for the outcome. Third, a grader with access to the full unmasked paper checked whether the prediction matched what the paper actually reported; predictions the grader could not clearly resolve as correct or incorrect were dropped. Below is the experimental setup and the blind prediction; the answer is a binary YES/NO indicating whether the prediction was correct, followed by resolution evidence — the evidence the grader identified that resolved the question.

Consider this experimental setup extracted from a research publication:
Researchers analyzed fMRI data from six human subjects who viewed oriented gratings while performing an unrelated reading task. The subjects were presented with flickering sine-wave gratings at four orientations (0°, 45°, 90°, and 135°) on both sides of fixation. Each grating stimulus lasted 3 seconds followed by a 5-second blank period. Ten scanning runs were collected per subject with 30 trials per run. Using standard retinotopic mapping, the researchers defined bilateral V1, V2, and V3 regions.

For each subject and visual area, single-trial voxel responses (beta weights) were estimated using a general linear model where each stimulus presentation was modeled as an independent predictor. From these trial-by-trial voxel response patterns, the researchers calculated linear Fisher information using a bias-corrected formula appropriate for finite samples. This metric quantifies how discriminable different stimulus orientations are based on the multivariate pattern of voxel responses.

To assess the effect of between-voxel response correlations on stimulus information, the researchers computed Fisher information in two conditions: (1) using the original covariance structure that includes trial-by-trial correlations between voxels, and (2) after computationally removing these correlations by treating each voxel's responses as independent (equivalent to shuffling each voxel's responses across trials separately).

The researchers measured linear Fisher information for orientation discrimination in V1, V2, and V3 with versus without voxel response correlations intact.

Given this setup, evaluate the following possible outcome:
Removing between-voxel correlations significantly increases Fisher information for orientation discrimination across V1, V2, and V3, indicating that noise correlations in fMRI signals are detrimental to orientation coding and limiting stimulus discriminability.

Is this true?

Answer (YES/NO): NO